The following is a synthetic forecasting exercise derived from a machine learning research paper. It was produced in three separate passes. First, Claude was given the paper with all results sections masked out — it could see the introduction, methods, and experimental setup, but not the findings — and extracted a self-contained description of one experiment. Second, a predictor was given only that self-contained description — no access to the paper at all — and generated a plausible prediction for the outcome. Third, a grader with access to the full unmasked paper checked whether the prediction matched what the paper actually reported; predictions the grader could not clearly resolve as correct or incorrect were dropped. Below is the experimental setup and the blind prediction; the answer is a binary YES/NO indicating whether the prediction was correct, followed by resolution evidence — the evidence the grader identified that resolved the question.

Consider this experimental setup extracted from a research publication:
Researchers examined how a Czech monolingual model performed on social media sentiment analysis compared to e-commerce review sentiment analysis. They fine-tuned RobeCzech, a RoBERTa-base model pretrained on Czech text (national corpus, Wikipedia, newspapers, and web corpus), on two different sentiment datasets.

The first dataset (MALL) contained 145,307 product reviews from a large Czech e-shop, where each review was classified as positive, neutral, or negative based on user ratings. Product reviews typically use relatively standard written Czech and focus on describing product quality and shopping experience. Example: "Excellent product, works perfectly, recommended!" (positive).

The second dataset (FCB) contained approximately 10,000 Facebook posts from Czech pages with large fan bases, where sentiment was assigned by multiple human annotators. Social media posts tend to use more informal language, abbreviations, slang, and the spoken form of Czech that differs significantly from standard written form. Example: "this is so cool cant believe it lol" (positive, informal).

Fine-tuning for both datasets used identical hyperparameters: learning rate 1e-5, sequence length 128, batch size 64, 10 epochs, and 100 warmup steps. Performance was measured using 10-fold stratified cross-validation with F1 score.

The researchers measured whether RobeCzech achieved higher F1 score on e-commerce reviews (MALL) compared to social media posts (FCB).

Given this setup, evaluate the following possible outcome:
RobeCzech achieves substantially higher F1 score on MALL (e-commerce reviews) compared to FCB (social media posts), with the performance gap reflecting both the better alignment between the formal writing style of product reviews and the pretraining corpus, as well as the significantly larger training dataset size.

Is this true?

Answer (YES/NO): NO